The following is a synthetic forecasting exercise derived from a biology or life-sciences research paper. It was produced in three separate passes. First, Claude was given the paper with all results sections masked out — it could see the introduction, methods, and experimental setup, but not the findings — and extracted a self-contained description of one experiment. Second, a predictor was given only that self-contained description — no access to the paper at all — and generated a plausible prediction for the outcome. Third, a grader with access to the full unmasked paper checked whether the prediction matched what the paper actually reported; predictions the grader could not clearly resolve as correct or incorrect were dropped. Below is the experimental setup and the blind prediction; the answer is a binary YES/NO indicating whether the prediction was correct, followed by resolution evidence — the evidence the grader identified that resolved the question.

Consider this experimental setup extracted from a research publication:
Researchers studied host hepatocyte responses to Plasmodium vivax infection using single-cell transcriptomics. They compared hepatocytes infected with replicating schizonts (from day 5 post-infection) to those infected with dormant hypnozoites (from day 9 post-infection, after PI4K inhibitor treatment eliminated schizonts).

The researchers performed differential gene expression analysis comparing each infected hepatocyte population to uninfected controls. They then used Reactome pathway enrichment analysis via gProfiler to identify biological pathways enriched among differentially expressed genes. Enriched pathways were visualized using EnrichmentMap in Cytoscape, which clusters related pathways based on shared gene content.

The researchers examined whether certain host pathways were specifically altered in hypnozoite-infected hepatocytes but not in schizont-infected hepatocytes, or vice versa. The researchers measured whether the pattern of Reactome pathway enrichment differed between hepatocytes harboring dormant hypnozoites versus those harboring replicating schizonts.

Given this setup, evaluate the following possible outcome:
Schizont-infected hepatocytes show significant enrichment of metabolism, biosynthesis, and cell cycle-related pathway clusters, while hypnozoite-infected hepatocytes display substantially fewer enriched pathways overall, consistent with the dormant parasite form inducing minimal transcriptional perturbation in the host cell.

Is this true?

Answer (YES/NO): NO